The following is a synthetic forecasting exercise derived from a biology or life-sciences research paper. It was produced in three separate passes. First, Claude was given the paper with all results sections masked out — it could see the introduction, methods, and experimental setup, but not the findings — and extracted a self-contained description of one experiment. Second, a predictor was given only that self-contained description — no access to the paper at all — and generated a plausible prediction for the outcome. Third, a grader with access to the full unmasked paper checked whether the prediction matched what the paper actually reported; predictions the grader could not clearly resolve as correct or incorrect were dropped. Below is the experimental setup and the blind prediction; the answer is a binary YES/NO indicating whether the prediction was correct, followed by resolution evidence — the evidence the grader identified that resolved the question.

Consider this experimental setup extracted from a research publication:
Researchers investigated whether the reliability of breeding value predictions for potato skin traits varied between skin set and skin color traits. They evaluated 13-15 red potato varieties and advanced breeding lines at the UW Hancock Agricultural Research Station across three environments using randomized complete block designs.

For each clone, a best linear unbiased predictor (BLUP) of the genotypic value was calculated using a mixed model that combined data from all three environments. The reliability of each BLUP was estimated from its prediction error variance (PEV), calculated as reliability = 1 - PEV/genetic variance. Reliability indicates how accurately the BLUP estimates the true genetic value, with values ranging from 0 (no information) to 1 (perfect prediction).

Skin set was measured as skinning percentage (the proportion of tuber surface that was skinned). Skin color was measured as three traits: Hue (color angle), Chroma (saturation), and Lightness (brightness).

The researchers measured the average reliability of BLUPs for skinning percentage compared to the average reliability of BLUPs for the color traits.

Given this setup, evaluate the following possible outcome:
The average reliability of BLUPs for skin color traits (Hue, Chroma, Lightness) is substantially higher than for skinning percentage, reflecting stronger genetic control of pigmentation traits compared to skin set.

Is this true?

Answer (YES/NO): NO